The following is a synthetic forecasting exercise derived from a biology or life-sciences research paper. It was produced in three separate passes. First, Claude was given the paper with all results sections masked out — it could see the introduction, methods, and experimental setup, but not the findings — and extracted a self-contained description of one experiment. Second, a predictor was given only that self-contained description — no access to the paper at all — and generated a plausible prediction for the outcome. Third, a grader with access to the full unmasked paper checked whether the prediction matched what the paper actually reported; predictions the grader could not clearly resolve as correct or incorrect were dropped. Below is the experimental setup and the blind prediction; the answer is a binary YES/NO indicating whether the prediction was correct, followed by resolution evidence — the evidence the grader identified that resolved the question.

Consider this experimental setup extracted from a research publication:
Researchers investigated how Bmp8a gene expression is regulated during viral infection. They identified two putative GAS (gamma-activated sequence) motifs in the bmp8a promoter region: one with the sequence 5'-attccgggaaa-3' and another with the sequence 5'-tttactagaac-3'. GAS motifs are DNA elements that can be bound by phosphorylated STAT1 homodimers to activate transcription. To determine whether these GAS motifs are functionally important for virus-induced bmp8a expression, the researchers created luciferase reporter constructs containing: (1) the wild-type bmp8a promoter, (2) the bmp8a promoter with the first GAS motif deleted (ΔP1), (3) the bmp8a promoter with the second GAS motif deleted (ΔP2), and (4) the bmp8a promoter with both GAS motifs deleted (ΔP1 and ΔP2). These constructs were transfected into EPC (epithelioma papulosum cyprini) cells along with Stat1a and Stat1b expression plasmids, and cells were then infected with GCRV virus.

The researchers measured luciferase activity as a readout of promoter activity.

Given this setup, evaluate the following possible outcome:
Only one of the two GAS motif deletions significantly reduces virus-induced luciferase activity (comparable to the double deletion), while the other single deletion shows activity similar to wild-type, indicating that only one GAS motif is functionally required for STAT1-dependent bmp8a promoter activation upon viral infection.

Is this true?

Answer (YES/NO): NO